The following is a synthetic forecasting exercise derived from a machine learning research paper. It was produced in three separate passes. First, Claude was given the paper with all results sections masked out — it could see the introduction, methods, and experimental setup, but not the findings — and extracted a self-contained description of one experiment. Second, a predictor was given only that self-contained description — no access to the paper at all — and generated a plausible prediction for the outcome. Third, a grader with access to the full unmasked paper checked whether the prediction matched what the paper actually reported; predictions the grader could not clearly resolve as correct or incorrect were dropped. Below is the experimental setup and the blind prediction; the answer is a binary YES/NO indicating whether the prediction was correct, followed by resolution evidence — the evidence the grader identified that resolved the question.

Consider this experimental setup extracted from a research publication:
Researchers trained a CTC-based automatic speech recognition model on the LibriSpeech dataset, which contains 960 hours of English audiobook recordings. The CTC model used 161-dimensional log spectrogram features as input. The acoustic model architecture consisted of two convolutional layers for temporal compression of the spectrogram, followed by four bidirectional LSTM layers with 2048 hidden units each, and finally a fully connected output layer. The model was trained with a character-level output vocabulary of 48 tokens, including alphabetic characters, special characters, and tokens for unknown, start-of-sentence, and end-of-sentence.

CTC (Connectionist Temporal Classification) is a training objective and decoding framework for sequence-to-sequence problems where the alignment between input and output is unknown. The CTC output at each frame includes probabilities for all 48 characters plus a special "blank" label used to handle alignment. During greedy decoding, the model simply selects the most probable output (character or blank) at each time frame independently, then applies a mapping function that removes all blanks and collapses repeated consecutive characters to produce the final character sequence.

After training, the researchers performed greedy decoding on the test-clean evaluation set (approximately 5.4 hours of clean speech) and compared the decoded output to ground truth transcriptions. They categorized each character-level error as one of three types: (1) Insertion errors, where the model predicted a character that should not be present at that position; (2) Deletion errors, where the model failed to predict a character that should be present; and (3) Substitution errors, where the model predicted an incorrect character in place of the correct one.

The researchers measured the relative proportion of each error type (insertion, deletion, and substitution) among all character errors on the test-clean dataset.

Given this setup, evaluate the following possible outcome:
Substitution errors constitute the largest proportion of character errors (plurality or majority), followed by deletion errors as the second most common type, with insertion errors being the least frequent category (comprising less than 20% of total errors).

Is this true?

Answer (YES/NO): NO